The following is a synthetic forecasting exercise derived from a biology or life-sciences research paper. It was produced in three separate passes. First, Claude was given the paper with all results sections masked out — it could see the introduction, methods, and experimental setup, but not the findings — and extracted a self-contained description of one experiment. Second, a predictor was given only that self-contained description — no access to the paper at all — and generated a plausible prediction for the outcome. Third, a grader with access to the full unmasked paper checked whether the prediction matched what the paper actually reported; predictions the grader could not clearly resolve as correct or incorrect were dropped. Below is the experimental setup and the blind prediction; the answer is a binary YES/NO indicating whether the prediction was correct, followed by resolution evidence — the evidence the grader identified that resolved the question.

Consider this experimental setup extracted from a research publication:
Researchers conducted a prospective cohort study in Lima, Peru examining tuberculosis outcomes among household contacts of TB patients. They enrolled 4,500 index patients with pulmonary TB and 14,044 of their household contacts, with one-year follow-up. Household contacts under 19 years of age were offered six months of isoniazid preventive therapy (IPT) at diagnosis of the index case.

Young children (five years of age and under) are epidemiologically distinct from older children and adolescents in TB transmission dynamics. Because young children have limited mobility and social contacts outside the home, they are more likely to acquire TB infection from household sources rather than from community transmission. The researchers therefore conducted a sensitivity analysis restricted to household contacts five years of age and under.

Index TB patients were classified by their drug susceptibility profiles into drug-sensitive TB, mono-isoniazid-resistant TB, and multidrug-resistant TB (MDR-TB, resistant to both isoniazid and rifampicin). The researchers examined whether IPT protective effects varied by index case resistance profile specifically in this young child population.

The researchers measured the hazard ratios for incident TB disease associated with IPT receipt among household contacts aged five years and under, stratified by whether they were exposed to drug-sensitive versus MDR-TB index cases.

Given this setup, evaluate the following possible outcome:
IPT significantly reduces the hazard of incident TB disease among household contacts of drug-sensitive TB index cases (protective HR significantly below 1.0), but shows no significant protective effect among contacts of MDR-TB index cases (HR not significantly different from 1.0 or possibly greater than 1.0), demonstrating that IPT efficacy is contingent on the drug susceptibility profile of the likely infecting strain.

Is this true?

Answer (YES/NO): NO